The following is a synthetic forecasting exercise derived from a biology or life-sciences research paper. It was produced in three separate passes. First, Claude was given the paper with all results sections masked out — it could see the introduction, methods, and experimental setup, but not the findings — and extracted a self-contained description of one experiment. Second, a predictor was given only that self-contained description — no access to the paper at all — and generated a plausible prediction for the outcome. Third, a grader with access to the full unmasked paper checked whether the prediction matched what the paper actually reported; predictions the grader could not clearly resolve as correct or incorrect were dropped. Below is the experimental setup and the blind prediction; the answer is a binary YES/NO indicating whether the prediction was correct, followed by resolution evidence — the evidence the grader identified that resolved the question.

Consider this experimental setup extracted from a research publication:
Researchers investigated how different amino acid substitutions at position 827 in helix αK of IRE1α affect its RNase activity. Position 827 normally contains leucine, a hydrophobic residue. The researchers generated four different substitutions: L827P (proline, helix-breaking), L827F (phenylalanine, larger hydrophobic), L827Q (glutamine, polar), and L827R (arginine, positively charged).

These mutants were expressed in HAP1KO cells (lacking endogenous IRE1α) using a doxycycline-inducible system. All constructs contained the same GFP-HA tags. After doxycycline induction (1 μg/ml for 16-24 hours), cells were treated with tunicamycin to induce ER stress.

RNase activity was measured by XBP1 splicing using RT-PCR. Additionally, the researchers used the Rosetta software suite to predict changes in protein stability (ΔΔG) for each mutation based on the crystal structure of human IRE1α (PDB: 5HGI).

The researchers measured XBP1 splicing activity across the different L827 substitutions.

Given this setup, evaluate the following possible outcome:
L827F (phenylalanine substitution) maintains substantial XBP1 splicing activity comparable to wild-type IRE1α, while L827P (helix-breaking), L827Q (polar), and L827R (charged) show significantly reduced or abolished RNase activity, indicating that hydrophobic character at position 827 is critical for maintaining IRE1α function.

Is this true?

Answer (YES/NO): NO